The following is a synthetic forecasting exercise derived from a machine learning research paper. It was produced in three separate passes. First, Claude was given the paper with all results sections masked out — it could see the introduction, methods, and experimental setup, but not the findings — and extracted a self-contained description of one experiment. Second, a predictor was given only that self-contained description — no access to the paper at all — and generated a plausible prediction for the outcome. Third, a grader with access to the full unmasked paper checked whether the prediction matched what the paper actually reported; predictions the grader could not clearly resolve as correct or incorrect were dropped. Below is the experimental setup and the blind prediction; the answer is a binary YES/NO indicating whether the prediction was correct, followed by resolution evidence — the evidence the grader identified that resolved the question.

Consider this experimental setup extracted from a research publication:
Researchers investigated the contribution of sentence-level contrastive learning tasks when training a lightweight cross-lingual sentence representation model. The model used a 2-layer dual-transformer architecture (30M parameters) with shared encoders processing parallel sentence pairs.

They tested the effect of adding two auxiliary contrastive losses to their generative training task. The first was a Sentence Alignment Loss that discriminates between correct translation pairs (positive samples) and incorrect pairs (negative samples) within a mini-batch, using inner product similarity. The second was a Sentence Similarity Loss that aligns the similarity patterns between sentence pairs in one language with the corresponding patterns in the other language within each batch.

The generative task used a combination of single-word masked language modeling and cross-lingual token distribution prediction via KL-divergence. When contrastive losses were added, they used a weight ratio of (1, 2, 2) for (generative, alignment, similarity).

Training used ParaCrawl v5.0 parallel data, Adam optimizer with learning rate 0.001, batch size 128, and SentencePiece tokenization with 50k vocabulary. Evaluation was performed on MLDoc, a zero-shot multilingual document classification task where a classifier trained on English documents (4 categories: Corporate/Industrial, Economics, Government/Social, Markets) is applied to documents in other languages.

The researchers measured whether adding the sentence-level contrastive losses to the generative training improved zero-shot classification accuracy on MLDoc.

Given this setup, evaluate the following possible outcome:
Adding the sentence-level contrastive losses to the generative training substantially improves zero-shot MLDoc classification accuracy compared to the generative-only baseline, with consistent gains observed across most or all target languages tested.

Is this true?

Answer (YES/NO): NO